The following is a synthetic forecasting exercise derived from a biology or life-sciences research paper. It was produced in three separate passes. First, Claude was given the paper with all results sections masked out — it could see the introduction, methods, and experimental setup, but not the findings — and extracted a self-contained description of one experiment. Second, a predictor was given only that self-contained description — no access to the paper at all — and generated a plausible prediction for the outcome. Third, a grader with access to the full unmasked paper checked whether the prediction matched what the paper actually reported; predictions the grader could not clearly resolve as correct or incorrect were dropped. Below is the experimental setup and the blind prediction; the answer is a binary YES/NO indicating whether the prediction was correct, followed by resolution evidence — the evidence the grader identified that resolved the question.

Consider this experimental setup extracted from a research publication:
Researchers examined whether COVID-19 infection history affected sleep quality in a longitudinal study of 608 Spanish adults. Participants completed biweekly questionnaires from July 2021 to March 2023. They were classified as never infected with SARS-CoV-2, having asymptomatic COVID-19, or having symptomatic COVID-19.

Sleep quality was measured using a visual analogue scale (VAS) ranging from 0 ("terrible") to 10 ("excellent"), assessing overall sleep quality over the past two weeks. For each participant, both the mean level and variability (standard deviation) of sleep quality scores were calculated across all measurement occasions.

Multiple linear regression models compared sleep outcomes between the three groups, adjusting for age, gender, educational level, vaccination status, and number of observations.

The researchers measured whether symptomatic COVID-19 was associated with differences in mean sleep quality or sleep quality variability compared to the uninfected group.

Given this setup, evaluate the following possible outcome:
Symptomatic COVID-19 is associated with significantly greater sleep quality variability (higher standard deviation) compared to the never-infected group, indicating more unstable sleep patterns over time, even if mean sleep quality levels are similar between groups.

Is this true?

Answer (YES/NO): NO